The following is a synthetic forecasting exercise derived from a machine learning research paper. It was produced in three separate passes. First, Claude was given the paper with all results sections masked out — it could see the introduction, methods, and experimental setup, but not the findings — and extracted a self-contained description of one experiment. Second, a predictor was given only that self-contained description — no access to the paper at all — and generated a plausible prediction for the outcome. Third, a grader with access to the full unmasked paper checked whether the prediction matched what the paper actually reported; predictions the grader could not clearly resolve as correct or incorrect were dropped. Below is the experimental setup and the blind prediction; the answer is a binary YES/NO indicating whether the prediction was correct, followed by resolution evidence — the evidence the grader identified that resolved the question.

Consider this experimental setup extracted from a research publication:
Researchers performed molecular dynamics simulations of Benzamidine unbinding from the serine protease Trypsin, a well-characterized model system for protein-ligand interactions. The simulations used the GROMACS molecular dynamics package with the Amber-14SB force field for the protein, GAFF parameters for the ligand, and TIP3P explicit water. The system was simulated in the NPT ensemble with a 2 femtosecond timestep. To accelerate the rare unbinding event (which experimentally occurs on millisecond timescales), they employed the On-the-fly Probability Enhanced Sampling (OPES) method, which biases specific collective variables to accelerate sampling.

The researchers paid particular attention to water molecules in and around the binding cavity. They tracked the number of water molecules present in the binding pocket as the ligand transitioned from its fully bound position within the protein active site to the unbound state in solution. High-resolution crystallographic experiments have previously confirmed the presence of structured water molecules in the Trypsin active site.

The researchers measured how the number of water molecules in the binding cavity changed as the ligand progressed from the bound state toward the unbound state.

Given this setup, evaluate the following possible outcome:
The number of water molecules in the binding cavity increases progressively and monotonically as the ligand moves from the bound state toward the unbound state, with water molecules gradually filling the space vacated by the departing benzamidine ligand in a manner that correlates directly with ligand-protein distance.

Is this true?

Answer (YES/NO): NO